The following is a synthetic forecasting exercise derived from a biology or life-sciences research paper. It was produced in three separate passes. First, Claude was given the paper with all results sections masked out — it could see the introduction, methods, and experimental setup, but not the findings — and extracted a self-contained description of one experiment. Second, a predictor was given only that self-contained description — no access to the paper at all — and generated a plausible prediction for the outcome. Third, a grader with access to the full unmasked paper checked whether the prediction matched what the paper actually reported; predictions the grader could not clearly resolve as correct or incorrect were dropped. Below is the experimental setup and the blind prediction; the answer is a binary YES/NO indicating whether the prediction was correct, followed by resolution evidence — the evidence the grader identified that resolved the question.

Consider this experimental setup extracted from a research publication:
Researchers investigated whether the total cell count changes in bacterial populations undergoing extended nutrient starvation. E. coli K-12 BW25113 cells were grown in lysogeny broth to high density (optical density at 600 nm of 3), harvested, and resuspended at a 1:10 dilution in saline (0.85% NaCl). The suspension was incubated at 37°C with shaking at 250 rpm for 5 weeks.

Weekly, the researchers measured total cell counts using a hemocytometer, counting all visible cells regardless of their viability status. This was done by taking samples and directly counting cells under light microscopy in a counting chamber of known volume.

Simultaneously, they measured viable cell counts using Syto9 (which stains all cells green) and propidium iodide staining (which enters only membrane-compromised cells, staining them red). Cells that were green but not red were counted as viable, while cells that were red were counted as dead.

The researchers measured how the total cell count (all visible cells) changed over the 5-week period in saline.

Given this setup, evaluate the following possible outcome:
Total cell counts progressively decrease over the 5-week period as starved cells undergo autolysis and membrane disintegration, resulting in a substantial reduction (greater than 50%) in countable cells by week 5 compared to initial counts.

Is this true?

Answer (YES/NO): NO